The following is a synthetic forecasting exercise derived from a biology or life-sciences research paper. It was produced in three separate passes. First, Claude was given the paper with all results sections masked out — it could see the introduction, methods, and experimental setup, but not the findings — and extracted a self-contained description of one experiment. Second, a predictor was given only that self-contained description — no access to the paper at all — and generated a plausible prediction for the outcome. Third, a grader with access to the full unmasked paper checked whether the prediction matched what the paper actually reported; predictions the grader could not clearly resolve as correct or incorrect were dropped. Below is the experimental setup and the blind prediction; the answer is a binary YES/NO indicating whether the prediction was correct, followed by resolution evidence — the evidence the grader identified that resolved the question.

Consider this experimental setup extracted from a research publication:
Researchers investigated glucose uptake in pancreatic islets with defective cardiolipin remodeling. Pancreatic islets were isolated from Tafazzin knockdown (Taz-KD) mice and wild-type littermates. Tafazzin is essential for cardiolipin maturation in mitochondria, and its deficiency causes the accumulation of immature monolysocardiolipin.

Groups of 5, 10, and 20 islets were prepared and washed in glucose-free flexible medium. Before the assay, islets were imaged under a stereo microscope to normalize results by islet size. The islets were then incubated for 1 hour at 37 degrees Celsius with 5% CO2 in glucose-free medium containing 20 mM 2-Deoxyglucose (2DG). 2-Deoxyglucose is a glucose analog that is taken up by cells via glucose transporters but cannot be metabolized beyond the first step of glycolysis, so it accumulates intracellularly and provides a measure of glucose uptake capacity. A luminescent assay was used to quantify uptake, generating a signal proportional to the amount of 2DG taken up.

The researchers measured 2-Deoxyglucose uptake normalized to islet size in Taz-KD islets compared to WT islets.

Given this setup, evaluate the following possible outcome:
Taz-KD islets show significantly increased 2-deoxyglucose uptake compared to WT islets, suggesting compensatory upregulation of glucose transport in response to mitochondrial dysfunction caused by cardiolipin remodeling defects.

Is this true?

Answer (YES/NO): YES